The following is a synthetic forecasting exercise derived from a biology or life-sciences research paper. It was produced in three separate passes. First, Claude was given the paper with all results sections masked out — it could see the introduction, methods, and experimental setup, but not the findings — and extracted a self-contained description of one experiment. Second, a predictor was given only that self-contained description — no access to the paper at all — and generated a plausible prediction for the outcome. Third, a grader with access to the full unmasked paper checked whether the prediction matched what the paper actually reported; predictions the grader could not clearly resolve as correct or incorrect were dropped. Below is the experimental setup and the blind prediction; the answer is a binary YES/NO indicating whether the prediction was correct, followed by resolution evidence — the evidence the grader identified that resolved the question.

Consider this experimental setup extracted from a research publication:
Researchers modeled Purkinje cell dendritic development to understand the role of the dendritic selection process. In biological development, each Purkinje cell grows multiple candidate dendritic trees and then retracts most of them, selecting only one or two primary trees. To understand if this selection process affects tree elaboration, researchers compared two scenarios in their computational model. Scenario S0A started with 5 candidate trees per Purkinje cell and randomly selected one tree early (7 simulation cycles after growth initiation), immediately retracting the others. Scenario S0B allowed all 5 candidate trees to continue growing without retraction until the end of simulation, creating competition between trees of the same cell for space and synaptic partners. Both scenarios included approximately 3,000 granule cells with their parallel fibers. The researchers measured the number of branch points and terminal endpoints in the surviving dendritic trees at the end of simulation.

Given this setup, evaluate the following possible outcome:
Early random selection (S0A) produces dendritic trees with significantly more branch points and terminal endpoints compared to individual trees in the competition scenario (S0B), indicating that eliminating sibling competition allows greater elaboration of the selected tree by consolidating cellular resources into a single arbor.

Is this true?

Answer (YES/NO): YES